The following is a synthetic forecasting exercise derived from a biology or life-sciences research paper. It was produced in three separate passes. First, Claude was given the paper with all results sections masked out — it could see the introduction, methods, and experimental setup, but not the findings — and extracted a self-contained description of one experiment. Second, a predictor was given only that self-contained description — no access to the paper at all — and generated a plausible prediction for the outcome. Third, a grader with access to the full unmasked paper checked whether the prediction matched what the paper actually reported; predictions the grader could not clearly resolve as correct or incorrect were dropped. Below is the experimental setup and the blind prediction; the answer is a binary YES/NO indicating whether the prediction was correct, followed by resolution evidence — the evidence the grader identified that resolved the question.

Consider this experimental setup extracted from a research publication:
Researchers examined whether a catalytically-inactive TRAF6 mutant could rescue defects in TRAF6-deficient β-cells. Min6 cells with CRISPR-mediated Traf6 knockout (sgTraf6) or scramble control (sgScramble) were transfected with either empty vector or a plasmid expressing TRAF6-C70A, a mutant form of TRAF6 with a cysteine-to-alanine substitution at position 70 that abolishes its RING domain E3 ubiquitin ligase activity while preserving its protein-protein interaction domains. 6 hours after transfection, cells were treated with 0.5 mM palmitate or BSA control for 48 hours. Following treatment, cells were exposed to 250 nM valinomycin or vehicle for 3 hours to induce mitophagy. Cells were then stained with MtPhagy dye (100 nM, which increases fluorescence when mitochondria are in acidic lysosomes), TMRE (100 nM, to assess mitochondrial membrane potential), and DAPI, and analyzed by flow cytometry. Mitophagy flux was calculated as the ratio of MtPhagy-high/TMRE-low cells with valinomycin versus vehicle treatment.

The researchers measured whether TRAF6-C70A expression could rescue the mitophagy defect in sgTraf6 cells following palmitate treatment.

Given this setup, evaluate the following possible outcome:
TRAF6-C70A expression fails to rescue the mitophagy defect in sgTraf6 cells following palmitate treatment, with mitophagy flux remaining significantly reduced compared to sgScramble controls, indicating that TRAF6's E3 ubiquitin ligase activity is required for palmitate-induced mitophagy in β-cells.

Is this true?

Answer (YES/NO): YES